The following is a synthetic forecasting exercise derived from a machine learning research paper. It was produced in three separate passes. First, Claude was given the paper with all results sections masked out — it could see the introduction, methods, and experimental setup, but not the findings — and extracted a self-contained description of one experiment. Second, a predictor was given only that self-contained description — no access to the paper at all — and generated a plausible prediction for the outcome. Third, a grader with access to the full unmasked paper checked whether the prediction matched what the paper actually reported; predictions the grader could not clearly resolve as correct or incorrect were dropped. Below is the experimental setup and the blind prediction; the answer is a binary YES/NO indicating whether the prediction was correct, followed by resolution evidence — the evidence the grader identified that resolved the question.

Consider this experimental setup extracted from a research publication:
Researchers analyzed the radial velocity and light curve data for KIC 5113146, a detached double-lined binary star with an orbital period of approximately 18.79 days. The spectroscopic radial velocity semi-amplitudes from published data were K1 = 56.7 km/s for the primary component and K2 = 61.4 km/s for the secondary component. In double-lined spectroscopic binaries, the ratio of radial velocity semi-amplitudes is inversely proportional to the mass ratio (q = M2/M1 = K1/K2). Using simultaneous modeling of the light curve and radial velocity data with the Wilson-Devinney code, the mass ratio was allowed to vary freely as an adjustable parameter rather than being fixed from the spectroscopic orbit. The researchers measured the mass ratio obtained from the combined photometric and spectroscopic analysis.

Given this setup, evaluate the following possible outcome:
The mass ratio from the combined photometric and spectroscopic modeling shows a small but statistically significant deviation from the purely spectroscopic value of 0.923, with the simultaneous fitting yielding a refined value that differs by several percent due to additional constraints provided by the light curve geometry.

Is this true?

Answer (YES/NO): NO